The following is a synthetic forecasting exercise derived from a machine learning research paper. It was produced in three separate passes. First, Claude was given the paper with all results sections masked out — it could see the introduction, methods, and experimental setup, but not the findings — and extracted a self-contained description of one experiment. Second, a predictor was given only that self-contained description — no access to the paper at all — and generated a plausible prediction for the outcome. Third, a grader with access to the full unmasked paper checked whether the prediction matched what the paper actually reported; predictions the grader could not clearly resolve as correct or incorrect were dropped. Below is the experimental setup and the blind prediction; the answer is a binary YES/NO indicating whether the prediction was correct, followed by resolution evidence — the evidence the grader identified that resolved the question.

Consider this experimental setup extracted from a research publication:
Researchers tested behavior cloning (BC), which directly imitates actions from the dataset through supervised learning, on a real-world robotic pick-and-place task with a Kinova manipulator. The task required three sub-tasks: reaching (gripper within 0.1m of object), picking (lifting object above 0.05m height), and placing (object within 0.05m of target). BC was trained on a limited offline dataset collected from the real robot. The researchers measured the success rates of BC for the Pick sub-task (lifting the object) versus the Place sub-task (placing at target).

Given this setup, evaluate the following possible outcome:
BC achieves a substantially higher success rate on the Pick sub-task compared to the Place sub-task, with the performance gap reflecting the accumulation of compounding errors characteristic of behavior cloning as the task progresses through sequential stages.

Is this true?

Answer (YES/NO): YES